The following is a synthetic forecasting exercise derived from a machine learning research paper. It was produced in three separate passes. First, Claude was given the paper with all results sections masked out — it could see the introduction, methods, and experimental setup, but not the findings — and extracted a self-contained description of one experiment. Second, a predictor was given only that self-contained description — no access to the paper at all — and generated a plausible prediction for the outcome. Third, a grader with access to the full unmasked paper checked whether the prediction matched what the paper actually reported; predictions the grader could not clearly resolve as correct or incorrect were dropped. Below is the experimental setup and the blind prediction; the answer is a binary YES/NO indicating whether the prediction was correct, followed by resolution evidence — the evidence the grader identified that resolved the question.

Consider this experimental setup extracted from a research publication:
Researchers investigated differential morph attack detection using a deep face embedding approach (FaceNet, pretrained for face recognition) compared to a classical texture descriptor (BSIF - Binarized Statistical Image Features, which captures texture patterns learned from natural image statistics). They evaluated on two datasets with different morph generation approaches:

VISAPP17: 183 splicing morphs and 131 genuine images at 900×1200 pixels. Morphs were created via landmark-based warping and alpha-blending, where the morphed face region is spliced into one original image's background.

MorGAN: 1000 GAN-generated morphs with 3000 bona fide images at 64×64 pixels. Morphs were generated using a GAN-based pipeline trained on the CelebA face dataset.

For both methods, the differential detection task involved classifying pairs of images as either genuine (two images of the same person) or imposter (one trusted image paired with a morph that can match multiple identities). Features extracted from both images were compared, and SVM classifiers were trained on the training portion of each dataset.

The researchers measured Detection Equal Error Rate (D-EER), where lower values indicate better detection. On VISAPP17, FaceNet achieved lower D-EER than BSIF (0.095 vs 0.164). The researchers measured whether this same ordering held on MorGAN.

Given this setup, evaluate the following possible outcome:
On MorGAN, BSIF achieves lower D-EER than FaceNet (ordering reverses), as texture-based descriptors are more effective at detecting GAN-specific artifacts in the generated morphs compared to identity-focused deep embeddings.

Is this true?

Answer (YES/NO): YES